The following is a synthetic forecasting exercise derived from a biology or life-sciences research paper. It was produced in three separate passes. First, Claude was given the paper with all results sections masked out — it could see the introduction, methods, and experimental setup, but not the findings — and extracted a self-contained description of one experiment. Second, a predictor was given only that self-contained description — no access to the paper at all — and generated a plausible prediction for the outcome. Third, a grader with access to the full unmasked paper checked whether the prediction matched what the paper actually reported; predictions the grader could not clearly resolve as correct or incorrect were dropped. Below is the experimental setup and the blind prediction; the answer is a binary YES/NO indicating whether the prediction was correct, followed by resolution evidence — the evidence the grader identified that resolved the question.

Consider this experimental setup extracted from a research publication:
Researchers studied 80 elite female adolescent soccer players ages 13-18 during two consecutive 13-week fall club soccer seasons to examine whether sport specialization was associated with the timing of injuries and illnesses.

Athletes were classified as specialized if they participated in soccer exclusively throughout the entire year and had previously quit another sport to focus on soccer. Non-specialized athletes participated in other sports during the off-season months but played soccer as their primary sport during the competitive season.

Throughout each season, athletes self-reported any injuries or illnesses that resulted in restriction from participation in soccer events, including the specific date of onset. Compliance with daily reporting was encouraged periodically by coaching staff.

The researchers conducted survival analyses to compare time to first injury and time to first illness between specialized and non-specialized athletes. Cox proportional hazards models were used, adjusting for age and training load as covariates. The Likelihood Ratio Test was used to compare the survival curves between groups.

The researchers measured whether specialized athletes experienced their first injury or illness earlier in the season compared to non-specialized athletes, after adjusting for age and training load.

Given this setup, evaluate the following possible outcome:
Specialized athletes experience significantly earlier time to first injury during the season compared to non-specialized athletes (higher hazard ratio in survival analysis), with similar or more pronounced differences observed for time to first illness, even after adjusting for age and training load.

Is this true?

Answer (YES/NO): NO